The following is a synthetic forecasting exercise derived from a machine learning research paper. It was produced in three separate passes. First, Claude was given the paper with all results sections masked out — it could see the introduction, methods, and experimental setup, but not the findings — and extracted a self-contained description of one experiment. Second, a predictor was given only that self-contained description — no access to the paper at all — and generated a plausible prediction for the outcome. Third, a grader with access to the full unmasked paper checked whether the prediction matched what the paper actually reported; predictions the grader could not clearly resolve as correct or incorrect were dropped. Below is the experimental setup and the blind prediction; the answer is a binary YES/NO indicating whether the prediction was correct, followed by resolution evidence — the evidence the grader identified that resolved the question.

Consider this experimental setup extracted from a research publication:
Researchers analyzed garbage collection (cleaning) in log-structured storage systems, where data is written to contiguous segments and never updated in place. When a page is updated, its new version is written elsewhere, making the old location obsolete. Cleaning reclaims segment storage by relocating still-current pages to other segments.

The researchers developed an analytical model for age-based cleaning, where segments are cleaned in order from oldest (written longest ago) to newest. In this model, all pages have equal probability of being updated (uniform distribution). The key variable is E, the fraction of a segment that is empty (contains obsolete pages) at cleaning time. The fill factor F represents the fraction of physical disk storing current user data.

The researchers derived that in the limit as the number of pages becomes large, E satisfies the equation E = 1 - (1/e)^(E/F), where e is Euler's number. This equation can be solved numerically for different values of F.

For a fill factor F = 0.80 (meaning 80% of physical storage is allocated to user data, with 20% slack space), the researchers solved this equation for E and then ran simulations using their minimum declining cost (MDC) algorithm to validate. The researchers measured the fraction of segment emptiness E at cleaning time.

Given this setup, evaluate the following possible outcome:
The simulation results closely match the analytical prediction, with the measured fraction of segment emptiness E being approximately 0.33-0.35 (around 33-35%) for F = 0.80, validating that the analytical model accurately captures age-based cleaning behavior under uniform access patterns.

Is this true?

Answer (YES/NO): NO